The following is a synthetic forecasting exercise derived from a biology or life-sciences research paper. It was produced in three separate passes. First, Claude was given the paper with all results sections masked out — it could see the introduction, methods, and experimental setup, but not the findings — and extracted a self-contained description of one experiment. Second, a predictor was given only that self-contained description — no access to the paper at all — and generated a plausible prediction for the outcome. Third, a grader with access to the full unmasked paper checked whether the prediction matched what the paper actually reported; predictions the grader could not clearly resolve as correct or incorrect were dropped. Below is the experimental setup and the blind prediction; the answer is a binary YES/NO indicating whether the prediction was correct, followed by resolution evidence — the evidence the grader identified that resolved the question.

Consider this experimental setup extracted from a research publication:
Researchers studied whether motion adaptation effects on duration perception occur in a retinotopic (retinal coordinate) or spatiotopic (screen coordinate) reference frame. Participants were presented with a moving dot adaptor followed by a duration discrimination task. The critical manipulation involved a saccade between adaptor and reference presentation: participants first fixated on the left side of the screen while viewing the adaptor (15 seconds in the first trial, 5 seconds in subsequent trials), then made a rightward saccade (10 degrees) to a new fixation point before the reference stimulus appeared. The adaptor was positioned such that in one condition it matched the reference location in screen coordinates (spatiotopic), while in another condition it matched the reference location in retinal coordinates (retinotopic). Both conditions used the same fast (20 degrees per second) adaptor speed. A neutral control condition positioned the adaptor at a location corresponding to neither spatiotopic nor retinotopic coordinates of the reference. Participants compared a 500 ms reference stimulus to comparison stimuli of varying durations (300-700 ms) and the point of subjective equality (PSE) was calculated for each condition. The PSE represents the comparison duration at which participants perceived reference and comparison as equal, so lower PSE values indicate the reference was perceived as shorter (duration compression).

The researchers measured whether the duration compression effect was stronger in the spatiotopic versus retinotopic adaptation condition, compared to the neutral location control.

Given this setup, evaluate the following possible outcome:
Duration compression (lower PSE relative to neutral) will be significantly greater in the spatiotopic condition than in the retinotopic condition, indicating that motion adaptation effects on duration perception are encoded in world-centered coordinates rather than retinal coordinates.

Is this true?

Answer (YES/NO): NO